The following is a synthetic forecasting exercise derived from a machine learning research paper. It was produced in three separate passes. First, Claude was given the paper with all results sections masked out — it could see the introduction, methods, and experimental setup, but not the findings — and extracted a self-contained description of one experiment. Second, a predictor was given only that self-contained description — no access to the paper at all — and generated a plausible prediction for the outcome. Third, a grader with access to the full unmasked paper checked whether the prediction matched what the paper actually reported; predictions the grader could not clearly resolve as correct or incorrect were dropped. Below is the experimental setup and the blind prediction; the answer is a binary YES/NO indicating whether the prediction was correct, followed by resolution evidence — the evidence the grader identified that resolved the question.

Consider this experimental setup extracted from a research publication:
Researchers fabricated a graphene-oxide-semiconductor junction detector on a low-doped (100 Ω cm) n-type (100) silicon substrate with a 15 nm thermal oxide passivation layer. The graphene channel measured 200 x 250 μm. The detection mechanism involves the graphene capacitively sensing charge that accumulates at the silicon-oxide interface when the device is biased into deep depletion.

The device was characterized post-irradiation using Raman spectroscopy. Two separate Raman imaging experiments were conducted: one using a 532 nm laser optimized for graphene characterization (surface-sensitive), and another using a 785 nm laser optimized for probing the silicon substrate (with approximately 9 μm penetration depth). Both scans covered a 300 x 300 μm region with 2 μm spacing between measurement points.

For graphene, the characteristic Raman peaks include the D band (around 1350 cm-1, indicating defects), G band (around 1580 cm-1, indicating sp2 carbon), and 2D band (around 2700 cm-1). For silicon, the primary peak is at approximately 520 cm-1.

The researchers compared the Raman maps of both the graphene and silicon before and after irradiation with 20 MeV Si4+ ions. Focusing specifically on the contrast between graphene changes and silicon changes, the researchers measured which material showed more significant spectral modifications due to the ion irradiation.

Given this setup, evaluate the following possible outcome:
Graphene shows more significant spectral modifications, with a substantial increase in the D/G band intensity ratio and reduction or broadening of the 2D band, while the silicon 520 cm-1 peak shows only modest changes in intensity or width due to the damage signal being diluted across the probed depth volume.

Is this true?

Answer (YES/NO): NO